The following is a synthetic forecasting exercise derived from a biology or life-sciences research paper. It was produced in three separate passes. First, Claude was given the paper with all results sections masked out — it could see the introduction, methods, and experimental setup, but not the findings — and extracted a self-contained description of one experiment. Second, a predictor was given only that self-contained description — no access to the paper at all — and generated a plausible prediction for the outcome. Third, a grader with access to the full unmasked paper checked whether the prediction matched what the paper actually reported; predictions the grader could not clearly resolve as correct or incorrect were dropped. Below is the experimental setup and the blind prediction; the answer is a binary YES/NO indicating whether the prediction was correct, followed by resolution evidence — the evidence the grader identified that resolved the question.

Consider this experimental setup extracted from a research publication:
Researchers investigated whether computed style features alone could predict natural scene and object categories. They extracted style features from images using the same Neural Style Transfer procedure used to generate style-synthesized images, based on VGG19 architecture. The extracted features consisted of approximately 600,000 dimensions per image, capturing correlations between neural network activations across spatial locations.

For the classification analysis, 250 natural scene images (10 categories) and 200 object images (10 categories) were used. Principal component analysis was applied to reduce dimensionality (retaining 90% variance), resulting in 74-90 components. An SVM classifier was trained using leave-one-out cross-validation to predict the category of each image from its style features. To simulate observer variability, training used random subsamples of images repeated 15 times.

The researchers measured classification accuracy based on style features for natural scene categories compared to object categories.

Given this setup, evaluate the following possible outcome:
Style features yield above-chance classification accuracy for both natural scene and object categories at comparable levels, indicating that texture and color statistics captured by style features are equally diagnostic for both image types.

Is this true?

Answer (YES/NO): NO